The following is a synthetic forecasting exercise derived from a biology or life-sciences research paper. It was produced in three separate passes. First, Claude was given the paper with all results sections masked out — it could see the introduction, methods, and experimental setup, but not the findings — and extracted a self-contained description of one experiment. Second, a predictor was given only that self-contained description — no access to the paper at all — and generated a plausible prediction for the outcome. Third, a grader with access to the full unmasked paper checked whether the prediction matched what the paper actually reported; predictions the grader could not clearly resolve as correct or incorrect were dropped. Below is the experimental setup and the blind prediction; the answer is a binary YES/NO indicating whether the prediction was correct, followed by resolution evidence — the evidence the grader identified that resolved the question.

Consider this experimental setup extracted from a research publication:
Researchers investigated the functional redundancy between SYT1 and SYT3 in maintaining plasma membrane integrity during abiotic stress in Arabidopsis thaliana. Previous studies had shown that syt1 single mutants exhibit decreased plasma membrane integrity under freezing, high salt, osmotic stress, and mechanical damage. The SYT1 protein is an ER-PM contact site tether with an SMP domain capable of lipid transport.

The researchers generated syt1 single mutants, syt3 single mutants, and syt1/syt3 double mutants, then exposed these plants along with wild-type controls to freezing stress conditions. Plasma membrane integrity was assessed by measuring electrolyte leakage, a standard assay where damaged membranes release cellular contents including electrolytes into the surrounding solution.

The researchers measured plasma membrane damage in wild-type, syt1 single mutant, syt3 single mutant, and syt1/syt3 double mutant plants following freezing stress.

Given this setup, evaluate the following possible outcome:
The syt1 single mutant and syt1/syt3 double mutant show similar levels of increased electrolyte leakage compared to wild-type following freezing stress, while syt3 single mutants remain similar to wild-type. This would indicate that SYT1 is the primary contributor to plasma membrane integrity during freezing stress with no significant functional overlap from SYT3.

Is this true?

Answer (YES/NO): NO